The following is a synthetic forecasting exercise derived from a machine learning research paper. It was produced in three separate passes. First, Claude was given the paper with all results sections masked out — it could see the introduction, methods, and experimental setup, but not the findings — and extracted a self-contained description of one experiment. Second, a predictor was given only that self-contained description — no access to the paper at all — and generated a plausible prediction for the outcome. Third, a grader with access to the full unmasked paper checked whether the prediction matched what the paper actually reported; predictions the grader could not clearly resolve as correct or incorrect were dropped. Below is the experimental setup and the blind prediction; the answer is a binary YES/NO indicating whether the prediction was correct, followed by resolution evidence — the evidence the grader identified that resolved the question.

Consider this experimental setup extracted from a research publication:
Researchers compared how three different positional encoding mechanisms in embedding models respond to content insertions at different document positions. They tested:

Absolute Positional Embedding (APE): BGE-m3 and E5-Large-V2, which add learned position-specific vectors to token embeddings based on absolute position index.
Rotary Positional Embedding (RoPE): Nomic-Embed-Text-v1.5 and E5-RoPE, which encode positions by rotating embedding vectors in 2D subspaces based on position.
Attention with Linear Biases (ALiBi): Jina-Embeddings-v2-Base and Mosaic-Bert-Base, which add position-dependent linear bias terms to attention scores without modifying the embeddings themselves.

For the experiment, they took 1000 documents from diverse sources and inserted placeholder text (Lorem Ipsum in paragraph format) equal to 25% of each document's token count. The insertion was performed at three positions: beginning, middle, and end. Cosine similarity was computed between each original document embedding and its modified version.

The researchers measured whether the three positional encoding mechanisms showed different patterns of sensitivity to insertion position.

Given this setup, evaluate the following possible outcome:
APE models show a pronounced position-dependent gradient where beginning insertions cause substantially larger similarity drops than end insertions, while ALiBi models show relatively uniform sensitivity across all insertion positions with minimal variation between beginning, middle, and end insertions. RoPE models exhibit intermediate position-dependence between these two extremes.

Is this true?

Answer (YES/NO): NO